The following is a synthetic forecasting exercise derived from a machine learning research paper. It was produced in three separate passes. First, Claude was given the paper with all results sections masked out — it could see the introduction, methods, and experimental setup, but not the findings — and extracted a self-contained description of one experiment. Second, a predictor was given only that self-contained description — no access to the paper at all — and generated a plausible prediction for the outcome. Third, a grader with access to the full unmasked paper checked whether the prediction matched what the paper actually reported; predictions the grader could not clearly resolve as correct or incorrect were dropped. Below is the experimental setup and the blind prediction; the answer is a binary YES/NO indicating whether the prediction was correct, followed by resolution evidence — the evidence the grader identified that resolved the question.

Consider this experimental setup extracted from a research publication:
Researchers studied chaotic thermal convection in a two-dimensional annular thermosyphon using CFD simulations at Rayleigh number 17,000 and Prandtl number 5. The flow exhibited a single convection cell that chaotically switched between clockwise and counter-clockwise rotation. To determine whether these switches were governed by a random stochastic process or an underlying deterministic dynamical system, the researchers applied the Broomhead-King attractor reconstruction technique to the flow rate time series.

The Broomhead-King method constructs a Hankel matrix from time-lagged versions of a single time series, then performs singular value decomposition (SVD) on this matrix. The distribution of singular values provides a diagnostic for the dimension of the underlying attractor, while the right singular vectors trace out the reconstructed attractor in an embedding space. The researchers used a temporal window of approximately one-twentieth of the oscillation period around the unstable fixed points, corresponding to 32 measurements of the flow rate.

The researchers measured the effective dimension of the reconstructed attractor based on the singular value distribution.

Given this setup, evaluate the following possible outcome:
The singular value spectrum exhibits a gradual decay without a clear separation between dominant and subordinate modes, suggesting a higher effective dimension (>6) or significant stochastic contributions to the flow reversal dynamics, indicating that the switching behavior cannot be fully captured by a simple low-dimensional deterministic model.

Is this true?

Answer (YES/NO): NO